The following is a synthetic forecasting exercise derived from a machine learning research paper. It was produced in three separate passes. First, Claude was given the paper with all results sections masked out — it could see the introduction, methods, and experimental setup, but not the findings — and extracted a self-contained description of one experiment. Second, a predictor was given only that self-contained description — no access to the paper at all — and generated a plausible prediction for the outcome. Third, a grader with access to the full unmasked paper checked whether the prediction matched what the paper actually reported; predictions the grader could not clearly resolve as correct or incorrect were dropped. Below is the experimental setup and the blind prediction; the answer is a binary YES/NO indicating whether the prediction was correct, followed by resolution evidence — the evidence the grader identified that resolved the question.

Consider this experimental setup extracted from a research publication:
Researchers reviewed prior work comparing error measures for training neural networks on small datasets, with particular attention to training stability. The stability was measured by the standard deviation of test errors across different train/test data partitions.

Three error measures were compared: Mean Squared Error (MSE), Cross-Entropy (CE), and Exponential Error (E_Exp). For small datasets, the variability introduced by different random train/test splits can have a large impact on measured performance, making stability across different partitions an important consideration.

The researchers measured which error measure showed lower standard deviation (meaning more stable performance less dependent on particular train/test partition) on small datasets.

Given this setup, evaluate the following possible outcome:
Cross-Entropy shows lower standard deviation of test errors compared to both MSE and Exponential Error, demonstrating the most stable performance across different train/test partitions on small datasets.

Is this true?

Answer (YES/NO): NO